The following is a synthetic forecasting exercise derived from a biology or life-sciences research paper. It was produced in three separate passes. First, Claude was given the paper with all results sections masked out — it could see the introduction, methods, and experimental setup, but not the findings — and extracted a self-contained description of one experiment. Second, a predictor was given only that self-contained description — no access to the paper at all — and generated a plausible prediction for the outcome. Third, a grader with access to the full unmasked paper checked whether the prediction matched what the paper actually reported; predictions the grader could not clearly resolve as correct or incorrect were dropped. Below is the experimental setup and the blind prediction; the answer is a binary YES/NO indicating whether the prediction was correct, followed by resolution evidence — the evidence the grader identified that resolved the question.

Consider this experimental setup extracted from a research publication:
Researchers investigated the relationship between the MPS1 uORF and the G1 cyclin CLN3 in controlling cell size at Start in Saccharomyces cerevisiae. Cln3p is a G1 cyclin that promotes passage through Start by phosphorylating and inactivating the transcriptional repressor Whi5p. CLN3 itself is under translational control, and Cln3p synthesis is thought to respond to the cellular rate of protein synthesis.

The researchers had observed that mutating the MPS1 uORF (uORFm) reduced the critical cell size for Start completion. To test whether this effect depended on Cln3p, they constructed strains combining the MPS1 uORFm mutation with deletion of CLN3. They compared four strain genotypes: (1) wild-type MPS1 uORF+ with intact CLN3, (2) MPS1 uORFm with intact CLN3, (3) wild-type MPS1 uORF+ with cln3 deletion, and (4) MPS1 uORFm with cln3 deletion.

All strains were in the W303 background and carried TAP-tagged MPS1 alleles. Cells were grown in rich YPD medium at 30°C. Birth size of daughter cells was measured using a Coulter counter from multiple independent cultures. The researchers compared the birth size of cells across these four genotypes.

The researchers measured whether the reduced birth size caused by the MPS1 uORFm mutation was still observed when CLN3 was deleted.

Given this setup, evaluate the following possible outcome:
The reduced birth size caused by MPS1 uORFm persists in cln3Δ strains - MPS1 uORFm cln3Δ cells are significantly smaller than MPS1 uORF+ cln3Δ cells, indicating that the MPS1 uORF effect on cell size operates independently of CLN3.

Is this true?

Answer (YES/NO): NO